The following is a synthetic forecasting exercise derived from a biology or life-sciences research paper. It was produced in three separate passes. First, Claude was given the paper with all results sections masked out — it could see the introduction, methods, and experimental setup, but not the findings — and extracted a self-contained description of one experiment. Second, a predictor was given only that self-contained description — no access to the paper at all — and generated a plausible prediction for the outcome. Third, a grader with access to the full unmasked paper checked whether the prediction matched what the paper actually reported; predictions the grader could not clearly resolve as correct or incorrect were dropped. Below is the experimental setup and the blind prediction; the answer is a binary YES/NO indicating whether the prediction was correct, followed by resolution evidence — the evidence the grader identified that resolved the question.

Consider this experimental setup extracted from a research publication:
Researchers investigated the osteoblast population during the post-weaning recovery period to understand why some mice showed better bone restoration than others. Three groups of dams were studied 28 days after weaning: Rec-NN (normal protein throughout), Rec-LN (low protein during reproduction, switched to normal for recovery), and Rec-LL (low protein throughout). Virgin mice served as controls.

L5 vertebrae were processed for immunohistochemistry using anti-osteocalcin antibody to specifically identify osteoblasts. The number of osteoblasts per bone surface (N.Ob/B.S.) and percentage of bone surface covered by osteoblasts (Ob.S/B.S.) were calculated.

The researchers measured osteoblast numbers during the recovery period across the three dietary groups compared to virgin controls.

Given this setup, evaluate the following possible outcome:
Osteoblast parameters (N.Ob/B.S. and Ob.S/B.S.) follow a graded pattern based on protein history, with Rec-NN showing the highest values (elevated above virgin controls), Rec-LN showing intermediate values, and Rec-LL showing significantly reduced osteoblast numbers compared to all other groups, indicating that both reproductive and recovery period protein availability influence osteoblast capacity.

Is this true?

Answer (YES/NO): YES